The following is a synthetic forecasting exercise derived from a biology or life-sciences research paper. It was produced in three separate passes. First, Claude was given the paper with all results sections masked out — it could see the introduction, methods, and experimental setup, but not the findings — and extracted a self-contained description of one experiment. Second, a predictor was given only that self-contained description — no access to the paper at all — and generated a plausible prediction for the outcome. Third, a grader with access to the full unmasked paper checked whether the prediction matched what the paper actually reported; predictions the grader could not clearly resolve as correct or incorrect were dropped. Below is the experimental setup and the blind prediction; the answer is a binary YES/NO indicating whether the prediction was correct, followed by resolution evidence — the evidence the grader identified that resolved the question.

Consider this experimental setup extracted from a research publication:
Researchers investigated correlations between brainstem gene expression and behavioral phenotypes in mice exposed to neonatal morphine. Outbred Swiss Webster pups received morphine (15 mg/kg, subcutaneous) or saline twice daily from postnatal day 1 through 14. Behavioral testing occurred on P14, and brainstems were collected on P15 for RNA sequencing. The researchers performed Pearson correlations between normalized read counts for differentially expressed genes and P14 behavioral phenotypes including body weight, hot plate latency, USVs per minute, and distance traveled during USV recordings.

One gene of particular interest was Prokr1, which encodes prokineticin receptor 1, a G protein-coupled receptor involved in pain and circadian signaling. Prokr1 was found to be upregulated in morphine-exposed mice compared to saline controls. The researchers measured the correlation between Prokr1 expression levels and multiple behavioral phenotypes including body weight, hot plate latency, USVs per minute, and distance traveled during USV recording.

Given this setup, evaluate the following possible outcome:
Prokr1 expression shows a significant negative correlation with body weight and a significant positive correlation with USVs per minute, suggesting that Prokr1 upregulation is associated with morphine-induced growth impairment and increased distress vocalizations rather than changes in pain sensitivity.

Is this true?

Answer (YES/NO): NO